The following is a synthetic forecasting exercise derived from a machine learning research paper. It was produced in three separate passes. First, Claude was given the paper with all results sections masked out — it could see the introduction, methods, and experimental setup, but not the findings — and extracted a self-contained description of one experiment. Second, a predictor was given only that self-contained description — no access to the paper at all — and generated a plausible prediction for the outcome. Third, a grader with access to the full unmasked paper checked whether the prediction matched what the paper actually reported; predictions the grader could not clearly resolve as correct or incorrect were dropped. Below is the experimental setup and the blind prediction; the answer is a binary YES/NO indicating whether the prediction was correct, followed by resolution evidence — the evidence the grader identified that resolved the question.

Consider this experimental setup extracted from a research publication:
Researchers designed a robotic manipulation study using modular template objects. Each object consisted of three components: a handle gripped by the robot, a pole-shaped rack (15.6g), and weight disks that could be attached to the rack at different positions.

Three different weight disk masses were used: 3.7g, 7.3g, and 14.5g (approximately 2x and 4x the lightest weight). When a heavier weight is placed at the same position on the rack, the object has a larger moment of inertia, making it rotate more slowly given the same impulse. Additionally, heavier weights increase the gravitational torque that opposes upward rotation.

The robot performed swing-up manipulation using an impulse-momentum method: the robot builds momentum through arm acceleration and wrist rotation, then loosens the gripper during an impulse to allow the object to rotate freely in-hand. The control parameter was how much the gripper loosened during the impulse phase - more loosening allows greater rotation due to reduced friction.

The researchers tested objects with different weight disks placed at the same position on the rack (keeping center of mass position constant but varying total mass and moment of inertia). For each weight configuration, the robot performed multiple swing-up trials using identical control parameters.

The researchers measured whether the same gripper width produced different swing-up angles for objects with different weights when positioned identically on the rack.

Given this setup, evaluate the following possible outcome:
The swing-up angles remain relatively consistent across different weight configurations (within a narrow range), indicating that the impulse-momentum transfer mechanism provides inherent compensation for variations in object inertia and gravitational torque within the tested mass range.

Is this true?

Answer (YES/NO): NO